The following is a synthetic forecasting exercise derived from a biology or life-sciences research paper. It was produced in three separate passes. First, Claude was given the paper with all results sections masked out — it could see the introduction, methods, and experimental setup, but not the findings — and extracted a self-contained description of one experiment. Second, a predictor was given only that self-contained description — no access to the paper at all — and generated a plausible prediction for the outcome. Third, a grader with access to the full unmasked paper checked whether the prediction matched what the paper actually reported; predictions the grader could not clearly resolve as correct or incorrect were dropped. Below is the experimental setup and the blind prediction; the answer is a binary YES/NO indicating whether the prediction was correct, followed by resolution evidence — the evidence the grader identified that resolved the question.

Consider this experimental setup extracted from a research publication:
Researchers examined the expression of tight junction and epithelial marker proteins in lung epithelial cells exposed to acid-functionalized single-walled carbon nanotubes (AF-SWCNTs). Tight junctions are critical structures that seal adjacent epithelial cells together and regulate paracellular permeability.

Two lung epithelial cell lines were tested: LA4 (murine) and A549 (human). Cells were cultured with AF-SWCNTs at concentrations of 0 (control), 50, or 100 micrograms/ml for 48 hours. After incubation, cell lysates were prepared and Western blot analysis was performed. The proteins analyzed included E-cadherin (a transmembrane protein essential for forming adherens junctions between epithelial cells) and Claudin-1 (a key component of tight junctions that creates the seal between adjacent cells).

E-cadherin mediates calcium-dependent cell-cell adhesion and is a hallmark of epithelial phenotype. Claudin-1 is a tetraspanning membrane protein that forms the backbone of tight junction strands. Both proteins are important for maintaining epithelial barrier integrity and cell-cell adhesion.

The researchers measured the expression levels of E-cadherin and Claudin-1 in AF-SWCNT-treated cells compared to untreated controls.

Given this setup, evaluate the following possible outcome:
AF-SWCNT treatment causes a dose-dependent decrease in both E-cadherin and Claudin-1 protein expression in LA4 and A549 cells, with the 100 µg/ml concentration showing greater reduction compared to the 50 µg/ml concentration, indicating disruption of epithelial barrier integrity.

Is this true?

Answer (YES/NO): NO